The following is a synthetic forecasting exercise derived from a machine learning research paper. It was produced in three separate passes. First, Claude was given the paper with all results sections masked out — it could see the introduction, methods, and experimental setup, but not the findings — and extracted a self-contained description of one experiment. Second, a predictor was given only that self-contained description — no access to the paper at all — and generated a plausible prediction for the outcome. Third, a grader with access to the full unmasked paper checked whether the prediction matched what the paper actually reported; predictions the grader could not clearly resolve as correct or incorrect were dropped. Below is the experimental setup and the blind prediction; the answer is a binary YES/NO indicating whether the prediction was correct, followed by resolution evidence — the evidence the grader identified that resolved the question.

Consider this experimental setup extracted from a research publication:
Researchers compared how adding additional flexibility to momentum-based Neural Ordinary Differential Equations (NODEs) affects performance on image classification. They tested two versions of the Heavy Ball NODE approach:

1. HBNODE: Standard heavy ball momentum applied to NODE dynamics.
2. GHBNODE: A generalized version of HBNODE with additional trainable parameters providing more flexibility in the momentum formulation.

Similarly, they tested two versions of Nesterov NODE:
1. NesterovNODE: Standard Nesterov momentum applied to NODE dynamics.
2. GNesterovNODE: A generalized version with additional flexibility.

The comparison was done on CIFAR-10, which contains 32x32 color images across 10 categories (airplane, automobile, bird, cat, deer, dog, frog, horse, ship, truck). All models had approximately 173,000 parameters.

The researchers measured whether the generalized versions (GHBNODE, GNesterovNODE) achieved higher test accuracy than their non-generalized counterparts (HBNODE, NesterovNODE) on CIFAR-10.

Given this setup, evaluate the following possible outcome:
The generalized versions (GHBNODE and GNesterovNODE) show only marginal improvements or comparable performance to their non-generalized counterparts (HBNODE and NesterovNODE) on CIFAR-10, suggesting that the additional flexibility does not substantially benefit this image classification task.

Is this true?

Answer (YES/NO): YES